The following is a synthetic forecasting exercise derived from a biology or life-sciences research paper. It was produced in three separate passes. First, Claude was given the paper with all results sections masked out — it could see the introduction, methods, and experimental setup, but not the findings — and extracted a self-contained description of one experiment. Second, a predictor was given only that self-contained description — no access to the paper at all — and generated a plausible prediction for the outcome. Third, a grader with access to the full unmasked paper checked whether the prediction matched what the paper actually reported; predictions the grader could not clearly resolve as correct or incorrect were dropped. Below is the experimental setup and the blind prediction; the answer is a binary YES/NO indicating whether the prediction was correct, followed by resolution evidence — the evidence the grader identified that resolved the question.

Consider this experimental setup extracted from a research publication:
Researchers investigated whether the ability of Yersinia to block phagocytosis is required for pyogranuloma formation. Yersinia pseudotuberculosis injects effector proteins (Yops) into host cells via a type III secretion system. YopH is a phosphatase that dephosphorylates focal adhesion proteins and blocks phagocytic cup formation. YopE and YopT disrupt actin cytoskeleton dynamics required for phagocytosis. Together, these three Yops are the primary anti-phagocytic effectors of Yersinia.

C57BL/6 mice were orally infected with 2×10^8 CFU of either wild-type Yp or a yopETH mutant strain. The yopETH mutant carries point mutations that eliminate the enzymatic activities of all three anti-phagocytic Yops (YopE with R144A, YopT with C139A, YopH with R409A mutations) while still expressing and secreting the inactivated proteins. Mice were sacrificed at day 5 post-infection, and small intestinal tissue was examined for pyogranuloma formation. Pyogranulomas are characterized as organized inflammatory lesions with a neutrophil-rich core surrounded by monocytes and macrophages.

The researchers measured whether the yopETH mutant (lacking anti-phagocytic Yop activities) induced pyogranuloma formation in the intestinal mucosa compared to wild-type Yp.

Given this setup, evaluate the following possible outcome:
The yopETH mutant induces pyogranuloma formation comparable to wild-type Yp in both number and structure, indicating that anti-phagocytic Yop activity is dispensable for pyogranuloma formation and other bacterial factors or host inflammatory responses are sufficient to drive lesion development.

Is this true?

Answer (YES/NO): NO